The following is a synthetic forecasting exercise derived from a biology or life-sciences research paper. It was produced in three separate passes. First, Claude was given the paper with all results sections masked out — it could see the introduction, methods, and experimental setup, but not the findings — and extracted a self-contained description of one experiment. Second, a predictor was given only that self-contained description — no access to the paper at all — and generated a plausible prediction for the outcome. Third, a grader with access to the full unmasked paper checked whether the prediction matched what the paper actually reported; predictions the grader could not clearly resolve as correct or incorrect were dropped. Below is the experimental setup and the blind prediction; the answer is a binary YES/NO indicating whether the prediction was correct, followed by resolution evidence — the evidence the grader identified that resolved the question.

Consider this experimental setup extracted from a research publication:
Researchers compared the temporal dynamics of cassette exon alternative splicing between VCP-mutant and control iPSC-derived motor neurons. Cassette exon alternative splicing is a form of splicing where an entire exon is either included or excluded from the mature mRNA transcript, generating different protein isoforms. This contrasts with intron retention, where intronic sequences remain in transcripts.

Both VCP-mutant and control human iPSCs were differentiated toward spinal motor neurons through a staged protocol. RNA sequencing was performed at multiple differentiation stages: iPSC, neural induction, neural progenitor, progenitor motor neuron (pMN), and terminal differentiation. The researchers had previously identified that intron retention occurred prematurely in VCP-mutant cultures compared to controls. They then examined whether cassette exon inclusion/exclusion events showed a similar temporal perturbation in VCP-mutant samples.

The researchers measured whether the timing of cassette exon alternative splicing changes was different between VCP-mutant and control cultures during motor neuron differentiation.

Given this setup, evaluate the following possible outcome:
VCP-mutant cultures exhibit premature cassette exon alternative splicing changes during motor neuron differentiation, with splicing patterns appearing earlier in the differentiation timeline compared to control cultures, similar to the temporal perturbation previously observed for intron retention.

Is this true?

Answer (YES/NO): NO